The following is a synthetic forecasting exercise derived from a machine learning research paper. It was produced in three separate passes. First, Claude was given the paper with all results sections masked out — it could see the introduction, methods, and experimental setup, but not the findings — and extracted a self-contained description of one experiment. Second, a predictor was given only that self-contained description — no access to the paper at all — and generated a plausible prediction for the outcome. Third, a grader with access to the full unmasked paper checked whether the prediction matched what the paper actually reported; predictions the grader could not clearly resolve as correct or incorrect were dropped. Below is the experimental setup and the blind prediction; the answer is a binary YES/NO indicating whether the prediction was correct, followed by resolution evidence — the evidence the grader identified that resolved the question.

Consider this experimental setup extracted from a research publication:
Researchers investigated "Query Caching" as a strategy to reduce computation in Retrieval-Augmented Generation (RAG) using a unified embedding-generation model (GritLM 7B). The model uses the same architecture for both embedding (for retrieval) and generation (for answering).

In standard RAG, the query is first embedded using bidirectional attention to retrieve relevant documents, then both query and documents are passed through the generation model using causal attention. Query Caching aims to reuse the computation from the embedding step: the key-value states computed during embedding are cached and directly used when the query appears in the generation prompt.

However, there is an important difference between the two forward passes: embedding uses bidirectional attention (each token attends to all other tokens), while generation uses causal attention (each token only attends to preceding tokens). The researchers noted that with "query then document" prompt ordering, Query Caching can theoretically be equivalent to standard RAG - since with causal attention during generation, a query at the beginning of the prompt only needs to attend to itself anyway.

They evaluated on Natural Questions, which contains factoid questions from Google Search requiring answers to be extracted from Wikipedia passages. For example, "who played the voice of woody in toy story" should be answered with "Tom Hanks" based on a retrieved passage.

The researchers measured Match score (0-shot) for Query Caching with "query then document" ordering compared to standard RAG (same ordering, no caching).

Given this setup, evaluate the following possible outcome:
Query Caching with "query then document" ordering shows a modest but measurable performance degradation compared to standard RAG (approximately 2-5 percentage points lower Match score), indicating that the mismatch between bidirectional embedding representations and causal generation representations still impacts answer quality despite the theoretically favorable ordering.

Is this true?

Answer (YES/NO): YES